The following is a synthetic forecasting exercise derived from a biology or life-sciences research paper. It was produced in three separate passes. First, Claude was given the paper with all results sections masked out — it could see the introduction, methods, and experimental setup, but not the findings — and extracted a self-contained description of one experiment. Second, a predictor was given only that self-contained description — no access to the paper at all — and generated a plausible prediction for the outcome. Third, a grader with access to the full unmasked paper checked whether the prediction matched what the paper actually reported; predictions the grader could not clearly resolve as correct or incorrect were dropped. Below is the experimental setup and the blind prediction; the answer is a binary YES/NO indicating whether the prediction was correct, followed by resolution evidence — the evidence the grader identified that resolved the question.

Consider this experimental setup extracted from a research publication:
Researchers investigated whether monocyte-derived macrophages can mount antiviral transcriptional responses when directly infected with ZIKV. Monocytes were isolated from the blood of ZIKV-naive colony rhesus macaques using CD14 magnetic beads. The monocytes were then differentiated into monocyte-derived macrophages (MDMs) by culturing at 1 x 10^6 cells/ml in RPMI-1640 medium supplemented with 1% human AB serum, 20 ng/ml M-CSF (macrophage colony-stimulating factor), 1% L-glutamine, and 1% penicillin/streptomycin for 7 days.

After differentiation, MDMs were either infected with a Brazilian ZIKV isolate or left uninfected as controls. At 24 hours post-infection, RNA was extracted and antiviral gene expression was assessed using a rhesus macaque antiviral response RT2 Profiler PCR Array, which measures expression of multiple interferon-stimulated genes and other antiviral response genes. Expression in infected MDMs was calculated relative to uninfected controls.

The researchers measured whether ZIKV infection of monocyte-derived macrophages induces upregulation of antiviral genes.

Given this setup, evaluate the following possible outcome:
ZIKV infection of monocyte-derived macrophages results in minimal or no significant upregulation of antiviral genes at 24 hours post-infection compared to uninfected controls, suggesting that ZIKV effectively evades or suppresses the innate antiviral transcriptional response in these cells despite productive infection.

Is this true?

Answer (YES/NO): NO